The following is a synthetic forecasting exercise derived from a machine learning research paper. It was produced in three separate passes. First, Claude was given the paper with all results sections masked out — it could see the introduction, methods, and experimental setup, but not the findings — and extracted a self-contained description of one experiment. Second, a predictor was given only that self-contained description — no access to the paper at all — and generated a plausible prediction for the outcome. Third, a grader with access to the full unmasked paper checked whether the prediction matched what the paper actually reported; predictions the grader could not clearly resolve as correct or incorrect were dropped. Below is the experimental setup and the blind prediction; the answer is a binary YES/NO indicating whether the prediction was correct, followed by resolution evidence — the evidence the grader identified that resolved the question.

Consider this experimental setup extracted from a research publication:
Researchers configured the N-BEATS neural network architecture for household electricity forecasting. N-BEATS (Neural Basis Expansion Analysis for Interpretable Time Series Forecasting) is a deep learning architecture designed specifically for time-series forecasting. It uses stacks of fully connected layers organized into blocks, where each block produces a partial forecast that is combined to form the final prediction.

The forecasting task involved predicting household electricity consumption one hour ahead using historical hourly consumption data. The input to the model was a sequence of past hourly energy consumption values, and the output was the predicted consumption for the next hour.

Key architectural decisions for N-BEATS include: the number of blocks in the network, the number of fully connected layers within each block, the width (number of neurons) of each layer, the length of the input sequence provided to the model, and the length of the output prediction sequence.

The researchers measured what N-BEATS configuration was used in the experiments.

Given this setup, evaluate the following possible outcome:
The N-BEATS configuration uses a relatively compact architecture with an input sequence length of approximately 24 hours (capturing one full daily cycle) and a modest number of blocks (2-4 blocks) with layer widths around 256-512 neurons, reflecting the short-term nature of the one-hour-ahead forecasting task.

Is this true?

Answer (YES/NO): NO